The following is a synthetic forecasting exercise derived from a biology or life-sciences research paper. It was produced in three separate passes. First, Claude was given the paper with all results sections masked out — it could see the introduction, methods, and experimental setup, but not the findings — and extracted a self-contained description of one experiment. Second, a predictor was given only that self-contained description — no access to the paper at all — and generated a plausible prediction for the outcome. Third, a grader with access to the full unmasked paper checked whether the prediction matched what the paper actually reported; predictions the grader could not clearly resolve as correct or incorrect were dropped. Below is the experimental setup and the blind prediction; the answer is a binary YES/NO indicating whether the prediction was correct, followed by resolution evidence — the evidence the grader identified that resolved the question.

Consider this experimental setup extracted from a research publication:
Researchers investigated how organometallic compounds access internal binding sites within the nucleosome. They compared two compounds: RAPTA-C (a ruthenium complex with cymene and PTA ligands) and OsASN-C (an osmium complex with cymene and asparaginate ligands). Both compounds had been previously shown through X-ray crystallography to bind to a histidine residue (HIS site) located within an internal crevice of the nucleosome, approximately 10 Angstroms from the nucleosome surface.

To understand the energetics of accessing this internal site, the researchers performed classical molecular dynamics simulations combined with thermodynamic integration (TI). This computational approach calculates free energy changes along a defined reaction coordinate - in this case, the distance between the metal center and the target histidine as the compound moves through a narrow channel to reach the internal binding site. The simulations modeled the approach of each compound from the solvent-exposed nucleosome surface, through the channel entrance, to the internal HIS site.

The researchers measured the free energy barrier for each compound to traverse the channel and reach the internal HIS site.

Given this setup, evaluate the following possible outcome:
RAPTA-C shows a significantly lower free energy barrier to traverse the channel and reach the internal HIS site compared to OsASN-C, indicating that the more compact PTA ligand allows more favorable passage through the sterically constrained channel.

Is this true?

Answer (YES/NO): NO